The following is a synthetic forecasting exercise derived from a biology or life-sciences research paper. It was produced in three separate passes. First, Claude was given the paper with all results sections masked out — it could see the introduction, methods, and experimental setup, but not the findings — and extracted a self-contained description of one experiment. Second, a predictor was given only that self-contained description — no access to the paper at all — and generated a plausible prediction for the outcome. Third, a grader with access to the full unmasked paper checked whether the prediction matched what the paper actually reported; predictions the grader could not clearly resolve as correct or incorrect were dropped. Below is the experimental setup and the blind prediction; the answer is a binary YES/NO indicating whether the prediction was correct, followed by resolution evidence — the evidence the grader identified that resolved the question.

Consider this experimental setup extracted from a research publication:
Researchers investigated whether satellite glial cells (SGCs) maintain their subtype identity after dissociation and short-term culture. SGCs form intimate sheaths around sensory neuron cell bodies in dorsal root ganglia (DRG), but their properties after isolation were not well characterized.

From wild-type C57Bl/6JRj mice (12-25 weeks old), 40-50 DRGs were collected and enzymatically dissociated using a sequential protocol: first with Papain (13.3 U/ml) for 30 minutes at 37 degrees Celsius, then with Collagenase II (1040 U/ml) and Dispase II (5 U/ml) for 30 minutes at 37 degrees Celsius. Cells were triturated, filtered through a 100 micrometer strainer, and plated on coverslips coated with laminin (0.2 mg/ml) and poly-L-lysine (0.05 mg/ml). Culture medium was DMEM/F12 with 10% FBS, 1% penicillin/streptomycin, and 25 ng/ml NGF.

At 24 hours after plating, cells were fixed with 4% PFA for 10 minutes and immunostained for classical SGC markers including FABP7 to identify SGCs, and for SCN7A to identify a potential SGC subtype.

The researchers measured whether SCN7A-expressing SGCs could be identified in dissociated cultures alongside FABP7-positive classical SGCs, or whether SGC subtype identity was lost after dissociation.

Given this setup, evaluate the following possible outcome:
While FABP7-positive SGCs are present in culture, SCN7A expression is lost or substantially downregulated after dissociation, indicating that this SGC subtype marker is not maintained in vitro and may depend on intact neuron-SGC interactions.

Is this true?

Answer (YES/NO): NO